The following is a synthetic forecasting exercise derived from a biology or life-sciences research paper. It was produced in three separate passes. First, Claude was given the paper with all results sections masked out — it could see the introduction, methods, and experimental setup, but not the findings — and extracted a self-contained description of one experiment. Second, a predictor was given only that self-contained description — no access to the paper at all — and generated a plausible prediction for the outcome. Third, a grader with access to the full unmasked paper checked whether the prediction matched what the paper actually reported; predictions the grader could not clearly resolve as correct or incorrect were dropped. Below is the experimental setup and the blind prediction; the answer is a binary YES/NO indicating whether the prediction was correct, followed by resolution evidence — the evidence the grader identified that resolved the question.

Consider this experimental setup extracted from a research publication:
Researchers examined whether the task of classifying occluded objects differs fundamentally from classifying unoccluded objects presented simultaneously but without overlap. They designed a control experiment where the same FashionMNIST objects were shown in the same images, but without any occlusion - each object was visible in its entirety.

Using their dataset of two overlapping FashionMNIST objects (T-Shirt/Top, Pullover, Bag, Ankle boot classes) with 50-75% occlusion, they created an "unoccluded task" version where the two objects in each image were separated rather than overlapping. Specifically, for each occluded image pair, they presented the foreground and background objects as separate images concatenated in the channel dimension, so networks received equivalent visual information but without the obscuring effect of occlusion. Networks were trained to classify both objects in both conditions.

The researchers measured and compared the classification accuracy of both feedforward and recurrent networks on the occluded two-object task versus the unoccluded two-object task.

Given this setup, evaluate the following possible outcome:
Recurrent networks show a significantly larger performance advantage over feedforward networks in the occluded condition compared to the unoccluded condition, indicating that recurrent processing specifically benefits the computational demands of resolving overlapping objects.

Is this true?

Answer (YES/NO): NO